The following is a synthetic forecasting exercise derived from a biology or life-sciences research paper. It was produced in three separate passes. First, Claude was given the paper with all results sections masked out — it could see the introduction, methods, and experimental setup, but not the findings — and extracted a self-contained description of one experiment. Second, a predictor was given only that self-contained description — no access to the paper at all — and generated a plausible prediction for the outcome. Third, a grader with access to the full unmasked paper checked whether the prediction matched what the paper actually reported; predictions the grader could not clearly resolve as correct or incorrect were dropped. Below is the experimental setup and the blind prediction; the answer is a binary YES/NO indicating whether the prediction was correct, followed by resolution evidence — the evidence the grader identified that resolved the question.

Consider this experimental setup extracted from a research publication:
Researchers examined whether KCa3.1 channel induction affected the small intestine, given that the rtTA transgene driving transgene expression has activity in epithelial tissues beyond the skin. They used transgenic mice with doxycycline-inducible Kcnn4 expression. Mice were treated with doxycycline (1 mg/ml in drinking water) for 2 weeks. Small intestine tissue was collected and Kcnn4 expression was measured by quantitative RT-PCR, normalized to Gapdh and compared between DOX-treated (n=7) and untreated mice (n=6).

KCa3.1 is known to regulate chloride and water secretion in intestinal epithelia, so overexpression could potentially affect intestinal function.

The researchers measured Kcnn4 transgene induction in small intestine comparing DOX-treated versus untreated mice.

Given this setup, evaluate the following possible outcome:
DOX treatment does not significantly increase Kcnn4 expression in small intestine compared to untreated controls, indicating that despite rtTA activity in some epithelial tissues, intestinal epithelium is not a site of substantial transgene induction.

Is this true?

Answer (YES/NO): NO